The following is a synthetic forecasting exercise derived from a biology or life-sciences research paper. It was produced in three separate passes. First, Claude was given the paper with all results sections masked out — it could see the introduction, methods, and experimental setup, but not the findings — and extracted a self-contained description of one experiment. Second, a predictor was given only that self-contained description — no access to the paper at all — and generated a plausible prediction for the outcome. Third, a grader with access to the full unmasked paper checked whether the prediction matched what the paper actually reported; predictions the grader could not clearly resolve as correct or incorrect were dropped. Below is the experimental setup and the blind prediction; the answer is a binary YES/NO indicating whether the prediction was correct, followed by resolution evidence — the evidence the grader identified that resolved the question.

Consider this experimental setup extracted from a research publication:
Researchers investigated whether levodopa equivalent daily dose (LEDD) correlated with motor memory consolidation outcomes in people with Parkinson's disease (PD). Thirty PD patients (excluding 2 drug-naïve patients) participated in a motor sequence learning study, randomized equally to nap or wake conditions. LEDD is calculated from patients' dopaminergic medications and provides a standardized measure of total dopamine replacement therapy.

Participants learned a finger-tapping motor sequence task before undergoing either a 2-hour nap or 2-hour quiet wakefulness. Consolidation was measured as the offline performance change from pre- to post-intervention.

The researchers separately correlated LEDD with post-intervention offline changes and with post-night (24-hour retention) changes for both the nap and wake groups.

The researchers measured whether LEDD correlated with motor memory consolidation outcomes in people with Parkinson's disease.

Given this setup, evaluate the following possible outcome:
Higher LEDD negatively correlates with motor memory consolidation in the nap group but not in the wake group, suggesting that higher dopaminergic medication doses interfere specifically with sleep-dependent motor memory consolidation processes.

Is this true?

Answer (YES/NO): NO